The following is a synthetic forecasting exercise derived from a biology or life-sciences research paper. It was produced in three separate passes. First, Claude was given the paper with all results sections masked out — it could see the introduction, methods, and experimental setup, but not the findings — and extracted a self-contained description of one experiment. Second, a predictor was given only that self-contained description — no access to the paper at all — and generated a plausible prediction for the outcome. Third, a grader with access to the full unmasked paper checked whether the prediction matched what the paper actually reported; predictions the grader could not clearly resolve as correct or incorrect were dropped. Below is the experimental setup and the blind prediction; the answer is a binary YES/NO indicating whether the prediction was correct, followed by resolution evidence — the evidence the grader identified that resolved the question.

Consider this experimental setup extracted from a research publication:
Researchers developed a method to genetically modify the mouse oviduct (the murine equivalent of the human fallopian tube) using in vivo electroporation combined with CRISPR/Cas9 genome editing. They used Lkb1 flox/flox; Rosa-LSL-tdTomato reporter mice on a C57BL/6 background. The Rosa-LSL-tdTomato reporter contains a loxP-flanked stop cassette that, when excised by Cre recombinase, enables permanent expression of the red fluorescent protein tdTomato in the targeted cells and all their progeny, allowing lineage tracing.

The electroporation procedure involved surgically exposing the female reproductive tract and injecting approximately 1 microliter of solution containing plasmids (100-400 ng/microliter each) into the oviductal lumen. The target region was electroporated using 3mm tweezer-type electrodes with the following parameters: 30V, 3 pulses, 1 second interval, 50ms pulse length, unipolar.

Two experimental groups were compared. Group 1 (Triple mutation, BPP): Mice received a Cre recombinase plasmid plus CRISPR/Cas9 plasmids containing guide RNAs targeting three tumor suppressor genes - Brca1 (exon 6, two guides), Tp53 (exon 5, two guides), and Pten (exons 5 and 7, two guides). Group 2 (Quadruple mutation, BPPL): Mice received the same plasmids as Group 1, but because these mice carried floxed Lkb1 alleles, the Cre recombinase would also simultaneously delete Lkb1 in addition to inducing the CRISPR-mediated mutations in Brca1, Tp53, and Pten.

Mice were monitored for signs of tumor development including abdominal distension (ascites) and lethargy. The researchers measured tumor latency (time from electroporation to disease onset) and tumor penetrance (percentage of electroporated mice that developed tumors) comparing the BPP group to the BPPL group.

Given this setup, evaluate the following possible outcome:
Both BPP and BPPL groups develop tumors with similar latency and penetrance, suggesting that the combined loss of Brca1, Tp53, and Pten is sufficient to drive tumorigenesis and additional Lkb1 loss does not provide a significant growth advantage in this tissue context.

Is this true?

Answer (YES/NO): NO